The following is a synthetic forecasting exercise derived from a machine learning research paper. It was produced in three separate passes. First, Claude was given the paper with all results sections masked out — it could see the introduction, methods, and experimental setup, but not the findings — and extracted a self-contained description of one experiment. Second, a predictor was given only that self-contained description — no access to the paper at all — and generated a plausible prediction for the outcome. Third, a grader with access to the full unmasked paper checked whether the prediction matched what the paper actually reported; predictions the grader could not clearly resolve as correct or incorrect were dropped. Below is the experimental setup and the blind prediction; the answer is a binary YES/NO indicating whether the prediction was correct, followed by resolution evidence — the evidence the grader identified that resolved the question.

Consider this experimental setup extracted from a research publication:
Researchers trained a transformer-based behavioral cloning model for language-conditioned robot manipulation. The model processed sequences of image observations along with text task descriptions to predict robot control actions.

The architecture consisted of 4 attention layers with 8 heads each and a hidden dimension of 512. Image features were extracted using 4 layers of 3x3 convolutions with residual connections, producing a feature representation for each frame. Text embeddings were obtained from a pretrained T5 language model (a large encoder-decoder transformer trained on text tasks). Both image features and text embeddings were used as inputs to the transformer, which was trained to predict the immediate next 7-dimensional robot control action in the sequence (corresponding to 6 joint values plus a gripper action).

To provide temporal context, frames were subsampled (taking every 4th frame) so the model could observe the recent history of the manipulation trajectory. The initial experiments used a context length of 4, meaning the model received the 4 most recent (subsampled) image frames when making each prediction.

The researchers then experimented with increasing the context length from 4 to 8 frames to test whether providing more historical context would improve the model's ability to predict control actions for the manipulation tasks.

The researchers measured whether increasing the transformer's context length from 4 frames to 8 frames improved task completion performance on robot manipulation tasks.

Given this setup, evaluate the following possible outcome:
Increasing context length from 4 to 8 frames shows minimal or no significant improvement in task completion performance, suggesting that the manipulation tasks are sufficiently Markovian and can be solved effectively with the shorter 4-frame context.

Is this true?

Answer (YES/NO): YES